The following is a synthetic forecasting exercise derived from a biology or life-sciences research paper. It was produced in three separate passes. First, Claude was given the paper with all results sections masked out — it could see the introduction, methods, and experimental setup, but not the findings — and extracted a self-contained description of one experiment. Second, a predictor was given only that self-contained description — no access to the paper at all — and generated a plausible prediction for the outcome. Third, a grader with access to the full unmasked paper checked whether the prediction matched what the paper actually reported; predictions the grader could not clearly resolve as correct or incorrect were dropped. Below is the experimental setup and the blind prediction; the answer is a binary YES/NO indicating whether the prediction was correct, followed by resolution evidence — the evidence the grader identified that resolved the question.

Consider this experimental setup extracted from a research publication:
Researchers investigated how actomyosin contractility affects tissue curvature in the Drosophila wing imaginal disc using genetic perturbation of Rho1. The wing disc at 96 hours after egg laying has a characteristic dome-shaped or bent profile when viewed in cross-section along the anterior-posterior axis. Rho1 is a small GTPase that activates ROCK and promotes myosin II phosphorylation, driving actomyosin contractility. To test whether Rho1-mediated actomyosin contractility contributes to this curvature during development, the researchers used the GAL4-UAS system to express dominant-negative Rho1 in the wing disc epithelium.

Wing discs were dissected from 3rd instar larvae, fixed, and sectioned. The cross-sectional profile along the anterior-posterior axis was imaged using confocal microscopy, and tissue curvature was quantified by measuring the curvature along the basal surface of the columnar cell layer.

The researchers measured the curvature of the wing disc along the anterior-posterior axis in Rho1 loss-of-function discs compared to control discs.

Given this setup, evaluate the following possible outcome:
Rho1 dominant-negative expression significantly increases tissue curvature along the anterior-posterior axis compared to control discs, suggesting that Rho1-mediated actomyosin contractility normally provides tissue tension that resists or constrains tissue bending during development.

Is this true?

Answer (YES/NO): NO